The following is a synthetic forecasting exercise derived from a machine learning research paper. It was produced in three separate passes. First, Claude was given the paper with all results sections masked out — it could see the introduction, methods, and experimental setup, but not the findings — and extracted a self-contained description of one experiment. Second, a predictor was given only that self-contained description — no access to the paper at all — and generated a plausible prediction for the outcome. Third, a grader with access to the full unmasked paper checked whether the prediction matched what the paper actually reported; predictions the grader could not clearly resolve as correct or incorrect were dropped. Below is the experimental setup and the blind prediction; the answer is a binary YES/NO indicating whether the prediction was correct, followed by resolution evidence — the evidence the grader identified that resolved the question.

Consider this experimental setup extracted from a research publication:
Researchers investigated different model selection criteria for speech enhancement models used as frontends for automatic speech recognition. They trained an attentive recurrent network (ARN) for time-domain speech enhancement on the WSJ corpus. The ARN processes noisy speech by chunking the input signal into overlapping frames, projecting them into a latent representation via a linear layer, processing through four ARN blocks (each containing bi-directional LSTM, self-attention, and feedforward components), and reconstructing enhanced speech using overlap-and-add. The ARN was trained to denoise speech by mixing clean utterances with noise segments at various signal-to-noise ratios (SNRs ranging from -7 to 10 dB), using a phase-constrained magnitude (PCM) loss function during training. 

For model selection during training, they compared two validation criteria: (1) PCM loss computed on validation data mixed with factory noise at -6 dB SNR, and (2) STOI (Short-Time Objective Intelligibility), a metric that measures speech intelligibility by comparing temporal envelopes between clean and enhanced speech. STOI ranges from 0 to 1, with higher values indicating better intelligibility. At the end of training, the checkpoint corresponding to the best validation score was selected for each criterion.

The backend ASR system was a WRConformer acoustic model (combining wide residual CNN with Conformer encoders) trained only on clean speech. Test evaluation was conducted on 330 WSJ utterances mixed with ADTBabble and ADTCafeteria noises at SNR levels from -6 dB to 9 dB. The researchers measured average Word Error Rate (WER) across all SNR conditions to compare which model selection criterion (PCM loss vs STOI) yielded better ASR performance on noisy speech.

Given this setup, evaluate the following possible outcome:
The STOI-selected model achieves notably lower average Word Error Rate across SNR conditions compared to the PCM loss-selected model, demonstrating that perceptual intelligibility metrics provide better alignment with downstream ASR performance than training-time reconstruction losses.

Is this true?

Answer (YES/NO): NO